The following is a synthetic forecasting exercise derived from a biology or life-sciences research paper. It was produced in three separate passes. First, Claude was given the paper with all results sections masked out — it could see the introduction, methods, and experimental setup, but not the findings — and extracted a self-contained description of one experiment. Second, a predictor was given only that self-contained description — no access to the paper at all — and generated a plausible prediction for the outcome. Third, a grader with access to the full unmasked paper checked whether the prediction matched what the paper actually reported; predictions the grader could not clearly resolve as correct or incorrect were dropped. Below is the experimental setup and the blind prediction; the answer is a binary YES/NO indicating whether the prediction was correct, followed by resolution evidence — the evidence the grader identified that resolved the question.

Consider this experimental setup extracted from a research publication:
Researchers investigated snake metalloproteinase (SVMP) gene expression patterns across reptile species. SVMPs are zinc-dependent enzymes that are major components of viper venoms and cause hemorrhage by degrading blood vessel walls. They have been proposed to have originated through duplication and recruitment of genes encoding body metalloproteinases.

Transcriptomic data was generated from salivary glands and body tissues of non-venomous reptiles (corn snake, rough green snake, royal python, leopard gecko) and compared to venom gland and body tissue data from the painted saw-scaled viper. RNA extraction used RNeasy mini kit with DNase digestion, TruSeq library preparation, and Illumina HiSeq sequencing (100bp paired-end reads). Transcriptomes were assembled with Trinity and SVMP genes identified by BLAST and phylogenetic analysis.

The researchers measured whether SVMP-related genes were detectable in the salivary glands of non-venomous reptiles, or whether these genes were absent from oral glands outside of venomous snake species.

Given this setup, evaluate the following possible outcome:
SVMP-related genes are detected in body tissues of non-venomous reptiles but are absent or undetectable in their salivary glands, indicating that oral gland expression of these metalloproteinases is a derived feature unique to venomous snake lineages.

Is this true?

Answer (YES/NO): NO